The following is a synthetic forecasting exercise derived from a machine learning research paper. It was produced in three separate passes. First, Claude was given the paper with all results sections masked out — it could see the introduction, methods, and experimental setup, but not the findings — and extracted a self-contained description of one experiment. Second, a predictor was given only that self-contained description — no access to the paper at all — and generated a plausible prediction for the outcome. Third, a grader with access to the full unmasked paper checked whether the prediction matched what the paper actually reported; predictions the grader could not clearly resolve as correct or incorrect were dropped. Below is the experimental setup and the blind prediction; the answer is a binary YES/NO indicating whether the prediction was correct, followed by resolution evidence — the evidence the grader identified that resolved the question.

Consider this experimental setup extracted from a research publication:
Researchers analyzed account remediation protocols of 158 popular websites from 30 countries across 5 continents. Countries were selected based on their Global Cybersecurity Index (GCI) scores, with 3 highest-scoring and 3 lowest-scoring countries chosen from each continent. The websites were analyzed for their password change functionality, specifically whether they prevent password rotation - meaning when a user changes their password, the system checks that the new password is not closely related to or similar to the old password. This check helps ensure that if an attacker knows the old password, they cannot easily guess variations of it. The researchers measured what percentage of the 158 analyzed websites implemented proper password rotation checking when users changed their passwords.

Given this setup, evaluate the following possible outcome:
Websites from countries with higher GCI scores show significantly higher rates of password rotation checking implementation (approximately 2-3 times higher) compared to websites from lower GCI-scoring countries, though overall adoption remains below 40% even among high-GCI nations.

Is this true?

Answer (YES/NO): NO